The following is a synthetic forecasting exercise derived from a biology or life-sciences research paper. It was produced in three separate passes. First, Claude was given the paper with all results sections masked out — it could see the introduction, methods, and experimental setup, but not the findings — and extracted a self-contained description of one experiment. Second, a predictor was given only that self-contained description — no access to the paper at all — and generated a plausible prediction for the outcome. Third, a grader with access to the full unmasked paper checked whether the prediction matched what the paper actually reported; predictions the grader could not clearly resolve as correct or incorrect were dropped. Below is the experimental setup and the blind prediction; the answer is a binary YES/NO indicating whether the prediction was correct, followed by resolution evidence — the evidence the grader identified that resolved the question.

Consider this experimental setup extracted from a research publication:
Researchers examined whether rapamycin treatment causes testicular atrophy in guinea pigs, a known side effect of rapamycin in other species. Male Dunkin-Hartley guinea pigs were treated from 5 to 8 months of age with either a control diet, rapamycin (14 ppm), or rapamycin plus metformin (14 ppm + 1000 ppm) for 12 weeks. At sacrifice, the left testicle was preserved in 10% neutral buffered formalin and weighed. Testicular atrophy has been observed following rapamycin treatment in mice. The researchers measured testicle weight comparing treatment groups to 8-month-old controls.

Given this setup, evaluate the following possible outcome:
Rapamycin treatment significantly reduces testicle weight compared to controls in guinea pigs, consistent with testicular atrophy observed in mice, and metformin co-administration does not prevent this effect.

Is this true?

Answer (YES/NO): YES